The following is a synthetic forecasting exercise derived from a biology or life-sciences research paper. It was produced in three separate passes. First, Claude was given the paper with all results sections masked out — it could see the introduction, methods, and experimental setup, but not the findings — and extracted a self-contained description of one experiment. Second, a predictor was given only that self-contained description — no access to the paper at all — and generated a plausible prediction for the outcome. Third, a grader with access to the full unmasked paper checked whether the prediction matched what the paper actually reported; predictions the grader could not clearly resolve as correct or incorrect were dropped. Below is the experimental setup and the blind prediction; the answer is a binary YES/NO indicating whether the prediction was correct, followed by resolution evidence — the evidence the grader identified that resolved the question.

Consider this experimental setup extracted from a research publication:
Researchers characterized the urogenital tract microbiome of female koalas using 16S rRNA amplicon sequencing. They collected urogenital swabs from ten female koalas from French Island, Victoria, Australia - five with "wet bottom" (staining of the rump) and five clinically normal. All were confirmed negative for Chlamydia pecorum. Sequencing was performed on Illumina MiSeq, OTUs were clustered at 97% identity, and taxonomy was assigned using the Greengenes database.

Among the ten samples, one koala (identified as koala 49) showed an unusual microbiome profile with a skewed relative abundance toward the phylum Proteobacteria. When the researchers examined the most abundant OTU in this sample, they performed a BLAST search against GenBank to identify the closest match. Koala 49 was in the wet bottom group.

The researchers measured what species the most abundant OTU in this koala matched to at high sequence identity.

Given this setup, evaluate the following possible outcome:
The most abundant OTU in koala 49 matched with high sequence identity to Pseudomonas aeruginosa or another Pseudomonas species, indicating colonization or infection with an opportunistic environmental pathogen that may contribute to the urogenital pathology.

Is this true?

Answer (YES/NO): NO